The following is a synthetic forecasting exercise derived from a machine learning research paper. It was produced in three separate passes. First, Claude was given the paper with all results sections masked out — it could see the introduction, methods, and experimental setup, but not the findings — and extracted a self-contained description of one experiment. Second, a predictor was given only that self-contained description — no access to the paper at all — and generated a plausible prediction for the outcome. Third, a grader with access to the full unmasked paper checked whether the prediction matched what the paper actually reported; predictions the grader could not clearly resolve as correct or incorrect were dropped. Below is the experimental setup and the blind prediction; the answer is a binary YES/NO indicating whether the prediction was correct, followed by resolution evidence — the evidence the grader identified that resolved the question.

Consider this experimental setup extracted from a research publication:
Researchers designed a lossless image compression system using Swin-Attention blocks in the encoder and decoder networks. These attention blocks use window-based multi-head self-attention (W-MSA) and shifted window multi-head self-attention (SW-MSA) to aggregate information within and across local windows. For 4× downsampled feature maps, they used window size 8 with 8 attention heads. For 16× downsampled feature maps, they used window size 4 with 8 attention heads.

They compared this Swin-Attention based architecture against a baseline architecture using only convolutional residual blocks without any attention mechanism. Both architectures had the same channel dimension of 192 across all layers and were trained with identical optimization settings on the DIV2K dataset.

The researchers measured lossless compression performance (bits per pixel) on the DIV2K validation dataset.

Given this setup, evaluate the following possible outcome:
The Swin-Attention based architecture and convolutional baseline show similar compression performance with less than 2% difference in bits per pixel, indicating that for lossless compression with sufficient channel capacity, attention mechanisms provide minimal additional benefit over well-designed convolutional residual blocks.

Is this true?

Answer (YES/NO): NO